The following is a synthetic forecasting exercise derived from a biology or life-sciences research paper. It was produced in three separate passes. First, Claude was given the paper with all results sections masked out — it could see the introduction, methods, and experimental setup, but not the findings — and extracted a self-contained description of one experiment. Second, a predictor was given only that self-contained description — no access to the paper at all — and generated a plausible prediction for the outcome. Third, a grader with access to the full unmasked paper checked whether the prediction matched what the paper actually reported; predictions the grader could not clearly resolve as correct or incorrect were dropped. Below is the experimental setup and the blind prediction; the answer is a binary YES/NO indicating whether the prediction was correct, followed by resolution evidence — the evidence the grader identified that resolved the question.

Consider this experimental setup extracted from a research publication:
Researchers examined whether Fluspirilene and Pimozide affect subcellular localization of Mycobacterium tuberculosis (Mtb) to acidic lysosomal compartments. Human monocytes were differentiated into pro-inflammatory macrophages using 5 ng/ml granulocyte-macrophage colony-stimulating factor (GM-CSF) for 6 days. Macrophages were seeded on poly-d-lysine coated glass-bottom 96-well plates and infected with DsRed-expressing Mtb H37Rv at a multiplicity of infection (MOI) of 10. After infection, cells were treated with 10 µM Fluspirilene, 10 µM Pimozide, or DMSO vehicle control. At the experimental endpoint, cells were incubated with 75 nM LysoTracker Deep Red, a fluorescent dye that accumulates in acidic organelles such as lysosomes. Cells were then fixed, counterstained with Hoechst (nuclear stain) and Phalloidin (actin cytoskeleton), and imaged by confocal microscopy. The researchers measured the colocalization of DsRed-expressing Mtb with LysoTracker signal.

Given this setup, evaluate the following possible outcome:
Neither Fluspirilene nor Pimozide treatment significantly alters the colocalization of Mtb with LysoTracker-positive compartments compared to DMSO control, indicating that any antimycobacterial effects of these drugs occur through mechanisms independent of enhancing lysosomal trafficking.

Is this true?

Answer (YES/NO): NO